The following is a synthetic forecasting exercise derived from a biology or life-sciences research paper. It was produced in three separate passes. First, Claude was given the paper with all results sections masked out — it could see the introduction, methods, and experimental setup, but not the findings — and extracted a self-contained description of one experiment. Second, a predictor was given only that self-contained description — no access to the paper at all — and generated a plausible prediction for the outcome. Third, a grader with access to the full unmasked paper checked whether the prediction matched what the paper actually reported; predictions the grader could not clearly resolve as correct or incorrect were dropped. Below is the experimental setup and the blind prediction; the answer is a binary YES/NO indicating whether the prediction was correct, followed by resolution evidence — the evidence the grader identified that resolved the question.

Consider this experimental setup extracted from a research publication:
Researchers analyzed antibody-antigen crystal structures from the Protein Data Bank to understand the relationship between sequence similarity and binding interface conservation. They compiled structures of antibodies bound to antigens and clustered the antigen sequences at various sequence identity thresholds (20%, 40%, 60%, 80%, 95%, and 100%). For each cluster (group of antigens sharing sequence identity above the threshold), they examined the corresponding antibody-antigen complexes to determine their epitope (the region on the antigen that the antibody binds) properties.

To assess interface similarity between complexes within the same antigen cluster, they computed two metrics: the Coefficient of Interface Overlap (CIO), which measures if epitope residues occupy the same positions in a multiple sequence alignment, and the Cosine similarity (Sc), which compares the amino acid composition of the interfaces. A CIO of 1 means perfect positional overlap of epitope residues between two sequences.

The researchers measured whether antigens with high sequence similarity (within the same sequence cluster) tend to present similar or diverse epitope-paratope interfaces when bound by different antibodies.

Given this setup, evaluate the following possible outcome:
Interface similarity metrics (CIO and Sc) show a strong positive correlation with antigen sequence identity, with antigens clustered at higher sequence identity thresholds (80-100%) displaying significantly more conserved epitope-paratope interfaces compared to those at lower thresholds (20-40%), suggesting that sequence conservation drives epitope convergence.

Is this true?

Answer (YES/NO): NO